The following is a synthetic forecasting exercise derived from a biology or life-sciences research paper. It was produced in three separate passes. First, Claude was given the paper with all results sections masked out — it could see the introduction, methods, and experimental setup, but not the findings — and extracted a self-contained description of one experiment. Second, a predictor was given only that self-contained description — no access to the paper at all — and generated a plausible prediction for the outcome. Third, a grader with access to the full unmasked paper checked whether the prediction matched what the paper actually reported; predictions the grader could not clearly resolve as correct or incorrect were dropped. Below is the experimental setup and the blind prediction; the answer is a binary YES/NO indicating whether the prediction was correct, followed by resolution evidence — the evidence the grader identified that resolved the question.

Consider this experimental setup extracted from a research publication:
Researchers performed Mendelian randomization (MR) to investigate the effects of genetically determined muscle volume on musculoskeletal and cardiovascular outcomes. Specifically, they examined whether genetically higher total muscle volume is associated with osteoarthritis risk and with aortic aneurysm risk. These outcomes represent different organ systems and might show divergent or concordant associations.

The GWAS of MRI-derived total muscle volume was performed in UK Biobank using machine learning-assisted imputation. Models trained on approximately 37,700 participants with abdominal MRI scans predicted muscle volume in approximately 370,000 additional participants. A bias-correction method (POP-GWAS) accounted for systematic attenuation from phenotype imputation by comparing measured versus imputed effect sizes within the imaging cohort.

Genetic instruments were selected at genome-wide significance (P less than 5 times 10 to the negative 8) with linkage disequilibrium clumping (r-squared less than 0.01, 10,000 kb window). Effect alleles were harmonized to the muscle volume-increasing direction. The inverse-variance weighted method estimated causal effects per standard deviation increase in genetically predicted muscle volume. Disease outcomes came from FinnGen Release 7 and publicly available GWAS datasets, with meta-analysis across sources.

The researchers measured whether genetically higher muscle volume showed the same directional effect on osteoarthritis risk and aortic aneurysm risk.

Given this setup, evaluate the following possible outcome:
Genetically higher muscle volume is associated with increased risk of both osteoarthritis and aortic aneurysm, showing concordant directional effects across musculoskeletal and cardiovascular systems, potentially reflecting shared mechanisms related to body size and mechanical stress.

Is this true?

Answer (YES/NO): YES